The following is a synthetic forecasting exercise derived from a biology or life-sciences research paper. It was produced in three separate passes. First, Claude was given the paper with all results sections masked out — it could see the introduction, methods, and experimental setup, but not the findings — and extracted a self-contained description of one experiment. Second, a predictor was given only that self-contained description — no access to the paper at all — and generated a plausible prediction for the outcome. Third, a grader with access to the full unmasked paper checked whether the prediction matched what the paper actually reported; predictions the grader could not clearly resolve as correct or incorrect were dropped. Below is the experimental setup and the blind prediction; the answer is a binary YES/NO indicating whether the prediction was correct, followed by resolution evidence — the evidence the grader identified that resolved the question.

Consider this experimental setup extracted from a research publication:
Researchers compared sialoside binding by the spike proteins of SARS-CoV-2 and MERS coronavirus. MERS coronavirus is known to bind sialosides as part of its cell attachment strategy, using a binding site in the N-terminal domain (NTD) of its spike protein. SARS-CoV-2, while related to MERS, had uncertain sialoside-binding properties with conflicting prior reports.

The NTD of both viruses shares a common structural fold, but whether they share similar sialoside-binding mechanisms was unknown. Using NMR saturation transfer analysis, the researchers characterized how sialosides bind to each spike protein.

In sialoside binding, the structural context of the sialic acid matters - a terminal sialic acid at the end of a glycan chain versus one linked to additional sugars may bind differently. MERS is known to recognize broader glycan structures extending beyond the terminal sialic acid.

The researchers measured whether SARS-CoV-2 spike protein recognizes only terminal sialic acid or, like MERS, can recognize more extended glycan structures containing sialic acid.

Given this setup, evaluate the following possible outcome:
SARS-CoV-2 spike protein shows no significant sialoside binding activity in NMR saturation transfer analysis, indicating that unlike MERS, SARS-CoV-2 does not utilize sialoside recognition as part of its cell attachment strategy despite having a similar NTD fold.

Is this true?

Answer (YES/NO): NO